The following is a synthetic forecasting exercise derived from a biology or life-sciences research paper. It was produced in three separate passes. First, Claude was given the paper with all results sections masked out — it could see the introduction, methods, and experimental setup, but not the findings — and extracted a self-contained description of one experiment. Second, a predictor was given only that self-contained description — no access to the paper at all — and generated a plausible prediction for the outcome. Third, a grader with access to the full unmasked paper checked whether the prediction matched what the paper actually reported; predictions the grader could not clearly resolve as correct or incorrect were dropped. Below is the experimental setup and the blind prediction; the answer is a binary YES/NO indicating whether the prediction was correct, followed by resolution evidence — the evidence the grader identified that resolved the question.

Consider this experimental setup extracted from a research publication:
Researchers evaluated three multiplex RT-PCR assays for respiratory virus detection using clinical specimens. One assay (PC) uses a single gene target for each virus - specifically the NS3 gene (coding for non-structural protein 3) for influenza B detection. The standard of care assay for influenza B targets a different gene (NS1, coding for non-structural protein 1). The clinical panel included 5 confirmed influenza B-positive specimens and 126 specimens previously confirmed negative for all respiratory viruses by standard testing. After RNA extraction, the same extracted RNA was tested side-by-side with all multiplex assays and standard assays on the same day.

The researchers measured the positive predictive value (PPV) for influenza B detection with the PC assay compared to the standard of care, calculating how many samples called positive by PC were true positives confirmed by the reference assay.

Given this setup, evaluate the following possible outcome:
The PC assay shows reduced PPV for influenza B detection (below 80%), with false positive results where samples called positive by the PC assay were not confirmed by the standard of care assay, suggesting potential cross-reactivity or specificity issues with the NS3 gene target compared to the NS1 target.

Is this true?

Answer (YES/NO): YES